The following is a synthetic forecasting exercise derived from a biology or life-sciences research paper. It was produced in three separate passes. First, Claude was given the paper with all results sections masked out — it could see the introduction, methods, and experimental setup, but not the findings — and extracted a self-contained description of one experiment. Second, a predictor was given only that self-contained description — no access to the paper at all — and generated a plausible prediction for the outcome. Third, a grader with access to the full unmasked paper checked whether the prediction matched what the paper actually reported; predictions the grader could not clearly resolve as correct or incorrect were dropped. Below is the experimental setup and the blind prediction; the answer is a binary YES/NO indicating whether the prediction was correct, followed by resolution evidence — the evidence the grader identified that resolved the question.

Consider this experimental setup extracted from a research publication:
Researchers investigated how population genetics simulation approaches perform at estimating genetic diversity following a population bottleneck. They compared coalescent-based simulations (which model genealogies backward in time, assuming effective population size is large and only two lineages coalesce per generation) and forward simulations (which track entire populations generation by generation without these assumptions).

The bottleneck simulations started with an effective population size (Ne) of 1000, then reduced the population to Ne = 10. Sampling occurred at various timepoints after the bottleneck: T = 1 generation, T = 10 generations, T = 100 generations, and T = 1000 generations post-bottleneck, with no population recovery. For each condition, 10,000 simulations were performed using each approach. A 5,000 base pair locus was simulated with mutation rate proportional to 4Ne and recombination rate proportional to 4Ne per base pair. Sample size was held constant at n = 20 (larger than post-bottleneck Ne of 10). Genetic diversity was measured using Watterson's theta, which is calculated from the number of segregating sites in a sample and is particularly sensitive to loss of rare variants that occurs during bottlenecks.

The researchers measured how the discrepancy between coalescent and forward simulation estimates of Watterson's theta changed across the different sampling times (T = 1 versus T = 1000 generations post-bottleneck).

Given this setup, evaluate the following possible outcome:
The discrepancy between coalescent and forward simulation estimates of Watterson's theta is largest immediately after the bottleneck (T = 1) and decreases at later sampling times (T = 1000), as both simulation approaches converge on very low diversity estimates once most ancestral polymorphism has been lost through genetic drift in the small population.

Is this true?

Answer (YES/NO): YES